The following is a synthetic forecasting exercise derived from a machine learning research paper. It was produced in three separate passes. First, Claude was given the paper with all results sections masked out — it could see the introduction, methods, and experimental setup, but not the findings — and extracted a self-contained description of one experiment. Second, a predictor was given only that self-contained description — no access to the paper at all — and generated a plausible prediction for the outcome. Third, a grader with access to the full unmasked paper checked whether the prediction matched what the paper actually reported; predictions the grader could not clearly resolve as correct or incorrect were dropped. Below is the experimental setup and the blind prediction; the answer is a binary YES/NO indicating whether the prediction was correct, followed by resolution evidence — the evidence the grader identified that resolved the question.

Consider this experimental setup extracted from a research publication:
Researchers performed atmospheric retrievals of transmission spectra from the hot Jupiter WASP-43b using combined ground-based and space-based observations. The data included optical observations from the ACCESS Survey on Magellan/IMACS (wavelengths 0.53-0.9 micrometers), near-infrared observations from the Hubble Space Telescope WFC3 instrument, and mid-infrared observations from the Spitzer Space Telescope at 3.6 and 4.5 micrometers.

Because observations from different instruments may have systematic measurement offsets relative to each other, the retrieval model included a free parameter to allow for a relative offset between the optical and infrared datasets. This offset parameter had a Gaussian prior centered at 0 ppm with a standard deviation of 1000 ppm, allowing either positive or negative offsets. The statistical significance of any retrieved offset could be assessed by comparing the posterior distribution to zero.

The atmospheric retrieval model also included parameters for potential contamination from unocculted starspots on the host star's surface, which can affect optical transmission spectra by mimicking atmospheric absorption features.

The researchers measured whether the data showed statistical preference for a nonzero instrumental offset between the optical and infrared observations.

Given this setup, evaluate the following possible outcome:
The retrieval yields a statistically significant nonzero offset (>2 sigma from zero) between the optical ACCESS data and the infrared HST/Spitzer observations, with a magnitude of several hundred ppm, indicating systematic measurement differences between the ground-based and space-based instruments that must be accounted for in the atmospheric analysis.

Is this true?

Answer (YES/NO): YES